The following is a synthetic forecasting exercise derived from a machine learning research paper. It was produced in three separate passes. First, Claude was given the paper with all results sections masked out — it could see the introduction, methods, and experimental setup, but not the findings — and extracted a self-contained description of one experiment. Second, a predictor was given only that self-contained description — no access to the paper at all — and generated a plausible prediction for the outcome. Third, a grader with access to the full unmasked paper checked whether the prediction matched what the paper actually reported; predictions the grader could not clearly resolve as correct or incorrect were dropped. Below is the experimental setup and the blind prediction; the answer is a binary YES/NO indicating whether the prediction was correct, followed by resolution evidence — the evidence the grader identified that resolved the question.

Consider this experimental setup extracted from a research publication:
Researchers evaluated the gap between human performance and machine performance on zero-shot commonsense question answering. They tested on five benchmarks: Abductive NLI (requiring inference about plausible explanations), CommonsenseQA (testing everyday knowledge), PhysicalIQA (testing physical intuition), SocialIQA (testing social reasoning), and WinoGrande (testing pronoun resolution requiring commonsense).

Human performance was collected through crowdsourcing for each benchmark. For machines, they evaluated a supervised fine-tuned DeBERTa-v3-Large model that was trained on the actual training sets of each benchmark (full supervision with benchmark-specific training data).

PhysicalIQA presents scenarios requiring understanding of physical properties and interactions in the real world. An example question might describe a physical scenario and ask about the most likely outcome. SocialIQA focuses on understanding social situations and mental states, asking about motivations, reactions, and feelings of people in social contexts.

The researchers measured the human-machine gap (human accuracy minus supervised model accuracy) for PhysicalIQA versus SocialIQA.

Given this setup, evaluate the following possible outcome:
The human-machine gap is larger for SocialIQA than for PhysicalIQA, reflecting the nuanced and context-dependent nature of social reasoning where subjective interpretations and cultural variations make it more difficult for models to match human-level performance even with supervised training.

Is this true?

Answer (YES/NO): NO